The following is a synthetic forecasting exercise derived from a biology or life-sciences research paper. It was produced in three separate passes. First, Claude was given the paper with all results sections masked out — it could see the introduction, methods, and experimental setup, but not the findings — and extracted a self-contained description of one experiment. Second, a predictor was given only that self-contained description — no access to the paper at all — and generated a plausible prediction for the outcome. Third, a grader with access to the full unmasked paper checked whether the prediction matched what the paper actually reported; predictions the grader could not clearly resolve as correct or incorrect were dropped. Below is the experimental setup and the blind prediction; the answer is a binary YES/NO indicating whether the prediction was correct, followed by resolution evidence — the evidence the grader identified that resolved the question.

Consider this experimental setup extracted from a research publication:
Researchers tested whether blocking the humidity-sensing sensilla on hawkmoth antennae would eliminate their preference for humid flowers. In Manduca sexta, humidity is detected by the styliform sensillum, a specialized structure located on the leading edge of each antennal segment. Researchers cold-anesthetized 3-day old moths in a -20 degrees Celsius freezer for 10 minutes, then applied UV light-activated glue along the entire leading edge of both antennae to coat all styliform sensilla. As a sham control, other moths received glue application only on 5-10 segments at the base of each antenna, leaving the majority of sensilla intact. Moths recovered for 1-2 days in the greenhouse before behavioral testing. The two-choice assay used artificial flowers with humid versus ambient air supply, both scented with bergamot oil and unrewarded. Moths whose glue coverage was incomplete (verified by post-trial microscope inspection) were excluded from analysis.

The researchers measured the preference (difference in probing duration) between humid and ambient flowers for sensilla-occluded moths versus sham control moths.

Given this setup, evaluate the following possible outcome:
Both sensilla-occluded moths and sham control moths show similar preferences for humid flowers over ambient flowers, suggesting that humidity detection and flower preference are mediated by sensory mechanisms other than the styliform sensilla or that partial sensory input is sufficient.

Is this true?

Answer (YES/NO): NO